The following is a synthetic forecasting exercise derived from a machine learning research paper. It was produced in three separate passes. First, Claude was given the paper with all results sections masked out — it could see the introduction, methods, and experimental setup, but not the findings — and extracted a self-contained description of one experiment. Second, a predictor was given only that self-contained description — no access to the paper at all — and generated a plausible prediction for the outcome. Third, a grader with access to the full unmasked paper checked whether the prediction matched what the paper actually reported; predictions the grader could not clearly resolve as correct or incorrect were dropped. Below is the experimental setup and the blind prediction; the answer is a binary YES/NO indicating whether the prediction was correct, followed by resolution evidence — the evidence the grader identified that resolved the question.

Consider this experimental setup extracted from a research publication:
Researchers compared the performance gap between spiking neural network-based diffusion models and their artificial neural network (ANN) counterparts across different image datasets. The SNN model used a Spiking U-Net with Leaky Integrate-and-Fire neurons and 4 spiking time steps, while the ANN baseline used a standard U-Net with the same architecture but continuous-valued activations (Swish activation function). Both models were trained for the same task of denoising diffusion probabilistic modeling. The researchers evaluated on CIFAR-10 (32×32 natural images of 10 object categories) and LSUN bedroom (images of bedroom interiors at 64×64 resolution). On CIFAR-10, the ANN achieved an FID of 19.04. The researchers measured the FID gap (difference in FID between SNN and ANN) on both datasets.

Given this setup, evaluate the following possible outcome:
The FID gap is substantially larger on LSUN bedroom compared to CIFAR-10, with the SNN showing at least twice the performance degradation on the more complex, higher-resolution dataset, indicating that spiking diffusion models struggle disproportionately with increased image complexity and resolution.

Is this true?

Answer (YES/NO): YES